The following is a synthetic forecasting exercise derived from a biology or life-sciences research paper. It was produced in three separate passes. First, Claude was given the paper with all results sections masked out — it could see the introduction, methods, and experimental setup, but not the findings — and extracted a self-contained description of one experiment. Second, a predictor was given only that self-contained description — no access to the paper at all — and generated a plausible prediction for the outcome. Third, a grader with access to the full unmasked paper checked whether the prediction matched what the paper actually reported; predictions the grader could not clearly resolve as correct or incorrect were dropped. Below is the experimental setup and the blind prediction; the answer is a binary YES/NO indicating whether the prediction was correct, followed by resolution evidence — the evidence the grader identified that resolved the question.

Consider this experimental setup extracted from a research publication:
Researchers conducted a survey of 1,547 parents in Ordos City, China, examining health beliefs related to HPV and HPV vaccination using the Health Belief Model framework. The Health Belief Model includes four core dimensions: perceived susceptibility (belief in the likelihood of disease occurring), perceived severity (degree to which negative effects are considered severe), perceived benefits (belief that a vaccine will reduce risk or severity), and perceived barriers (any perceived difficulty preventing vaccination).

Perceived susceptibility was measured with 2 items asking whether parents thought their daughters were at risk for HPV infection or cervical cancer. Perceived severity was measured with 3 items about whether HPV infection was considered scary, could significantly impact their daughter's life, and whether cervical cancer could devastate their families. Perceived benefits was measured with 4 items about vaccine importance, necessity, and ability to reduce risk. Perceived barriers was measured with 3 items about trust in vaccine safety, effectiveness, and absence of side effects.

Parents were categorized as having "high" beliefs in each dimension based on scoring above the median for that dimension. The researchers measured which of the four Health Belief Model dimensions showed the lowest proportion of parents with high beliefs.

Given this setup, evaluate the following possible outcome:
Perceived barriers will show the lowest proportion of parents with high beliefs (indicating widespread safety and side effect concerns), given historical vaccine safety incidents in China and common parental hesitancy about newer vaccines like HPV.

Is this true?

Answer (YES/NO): NO